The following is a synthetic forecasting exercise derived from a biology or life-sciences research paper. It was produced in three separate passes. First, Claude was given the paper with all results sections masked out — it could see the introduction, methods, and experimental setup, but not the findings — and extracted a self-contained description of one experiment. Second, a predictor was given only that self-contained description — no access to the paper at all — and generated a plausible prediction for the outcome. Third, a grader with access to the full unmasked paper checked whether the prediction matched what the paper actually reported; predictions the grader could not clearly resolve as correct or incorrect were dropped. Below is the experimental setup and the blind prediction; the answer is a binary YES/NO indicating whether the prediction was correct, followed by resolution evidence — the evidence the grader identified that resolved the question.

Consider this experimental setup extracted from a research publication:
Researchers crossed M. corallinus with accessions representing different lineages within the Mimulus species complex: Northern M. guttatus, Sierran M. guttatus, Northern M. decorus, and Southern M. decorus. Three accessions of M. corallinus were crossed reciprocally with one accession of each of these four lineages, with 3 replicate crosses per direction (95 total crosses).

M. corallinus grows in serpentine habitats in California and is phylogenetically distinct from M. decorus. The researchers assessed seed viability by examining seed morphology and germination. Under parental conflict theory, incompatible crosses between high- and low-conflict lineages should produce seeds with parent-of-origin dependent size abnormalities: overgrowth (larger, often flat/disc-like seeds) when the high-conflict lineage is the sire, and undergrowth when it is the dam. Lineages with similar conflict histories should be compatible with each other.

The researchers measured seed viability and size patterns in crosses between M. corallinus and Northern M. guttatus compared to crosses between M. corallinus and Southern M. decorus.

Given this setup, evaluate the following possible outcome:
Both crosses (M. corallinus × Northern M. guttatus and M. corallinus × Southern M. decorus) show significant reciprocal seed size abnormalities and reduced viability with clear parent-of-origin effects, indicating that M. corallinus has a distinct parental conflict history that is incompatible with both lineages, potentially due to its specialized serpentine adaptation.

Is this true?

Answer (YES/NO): NO